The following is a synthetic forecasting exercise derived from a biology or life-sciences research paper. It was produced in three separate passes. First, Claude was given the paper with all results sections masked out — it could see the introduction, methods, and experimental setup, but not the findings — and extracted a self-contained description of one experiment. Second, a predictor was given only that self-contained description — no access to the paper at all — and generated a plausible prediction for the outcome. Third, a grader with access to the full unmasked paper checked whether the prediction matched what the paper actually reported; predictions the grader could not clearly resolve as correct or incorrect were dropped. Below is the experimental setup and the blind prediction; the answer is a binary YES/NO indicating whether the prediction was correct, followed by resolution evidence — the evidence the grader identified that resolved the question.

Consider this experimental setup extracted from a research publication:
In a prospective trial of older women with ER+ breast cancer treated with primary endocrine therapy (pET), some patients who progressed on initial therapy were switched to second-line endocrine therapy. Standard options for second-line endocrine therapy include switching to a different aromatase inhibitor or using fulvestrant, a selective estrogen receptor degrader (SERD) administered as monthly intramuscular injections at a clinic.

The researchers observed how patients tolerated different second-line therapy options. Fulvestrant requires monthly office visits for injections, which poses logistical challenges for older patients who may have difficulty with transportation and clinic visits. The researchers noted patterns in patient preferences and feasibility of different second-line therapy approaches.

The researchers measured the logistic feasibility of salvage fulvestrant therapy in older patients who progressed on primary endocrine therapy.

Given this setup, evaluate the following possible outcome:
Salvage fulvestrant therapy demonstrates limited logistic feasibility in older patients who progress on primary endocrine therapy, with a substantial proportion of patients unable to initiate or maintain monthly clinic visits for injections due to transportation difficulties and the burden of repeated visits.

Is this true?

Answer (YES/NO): YES